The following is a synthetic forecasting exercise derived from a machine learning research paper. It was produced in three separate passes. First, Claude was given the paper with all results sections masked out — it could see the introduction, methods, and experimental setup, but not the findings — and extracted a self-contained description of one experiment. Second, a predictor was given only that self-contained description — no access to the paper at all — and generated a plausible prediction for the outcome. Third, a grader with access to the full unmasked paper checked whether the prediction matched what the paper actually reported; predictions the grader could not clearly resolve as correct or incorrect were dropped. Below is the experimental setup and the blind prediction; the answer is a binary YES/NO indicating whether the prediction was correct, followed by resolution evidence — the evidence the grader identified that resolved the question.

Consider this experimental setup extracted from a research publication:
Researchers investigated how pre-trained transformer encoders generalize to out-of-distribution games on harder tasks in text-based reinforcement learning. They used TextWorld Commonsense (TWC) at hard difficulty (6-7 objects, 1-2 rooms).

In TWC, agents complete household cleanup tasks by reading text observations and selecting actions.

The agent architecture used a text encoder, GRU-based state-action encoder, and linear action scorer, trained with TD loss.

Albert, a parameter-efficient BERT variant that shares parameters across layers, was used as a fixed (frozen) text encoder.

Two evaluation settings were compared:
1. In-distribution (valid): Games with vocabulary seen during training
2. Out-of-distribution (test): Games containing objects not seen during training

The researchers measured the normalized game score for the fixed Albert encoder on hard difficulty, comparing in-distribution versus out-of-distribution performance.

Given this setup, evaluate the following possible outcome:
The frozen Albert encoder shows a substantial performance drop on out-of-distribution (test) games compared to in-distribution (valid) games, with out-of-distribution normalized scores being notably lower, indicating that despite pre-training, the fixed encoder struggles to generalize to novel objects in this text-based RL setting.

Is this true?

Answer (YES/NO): YES